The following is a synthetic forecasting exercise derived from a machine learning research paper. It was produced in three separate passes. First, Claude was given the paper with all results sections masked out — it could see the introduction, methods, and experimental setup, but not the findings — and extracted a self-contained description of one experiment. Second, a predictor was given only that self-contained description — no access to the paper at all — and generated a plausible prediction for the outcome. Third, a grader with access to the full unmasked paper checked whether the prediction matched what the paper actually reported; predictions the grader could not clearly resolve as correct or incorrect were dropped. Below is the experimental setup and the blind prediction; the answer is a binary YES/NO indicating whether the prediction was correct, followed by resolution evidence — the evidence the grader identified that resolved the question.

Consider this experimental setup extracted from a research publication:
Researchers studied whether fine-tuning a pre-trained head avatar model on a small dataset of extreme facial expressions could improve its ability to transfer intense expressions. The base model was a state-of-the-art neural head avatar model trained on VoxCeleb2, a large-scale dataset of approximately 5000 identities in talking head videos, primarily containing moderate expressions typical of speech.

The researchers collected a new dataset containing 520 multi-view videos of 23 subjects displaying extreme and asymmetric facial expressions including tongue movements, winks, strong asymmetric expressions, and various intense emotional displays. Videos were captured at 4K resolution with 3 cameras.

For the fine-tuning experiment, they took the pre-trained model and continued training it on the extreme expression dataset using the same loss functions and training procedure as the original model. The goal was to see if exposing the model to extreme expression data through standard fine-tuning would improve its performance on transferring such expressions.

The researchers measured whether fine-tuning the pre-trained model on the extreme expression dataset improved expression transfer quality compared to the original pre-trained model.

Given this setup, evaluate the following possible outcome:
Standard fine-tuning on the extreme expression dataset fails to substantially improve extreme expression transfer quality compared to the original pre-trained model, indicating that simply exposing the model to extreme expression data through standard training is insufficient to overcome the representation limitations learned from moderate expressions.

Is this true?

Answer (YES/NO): YES